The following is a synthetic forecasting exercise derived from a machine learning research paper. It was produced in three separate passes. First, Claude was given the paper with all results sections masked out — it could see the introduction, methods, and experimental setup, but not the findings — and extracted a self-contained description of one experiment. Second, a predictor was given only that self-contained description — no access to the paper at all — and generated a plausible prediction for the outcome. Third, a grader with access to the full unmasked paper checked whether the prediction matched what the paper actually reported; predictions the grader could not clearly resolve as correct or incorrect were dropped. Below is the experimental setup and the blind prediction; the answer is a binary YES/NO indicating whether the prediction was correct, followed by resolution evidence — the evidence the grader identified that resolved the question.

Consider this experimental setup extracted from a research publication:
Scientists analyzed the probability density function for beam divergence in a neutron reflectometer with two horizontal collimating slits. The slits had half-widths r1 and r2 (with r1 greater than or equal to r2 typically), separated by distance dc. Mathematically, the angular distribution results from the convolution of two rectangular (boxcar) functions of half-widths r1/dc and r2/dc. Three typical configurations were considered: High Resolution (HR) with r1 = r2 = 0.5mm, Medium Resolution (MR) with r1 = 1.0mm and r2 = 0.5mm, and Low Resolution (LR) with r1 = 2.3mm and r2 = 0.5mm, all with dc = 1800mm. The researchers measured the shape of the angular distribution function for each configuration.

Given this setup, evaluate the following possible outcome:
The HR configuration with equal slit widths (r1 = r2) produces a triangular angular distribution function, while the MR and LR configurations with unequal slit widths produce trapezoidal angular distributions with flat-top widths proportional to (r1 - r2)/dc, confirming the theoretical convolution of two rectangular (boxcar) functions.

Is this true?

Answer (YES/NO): YES